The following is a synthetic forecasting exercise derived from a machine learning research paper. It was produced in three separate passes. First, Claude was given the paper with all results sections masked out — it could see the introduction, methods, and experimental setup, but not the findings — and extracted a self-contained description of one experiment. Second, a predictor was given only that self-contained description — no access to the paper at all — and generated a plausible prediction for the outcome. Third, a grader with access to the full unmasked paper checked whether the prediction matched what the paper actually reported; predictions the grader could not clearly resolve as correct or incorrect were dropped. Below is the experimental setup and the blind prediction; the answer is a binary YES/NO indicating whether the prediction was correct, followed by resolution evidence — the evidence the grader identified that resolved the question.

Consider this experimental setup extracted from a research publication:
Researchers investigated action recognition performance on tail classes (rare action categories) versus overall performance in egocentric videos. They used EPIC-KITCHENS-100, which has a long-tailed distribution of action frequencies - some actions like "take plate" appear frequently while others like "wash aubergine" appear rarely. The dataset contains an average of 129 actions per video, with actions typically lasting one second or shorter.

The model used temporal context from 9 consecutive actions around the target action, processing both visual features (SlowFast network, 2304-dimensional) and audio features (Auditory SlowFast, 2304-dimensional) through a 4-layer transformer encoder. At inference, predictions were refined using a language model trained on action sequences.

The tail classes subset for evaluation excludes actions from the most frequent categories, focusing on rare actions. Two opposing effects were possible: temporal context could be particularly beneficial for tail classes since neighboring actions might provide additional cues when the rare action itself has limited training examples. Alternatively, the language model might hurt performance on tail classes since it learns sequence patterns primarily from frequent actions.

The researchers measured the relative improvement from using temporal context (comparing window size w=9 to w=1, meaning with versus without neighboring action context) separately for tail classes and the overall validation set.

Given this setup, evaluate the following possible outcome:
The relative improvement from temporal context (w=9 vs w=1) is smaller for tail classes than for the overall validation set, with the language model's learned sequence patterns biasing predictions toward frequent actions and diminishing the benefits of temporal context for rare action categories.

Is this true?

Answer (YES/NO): NO